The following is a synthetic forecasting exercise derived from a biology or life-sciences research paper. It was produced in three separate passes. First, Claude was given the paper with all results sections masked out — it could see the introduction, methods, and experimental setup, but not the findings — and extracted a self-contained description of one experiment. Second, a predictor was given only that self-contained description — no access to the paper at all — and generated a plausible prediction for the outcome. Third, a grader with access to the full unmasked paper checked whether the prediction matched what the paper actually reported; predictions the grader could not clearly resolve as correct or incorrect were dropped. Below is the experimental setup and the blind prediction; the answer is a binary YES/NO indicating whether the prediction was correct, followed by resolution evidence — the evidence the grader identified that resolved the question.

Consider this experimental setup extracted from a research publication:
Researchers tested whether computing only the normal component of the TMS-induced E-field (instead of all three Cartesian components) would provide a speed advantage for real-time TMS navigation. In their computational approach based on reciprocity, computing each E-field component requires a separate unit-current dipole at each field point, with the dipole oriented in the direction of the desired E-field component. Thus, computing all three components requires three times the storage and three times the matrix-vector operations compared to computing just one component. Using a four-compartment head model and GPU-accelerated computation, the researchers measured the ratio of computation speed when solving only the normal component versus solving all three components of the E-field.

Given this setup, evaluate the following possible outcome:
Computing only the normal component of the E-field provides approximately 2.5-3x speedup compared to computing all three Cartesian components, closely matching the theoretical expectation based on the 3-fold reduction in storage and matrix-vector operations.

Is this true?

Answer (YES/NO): YES